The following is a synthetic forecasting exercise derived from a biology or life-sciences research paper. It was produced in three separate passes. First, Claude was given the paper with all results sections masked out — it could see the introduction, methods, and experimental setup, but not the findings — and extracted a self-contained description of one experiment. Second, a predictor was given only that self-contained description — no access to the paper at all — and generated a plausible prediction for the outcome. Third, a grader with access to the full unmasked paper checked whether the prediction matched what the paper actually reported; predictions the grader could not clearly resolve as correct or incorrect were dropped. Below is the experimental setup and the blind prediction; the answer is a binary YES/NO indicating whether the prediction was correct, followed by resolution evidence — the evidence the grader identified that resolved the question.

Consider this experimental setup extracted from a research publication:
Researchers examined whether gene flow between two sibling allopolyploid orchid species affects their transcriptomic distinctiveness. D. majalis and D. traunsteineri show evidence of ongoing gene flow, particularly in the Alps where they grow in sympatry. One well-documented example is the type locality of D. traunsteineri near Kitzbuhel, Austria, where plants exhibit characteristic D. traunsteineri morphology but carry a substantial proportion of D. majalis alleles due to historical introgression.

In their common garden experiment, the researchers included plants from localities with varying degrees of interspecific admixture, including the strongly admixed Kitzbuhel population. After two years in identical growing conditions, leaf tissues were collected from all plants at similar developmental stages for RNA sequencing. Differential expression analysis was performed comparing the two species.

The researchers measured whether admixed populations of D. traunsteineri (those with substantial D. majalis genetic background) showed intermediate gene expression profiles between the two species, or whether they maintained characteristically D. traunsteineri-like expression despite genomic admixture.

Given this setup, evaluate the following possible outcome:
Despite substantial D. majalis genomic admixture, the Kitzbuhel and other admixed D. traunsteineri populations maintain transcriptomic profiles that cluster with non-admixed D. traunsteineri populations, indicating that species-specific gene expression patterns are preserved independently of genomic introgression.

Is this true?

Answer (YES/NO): NO